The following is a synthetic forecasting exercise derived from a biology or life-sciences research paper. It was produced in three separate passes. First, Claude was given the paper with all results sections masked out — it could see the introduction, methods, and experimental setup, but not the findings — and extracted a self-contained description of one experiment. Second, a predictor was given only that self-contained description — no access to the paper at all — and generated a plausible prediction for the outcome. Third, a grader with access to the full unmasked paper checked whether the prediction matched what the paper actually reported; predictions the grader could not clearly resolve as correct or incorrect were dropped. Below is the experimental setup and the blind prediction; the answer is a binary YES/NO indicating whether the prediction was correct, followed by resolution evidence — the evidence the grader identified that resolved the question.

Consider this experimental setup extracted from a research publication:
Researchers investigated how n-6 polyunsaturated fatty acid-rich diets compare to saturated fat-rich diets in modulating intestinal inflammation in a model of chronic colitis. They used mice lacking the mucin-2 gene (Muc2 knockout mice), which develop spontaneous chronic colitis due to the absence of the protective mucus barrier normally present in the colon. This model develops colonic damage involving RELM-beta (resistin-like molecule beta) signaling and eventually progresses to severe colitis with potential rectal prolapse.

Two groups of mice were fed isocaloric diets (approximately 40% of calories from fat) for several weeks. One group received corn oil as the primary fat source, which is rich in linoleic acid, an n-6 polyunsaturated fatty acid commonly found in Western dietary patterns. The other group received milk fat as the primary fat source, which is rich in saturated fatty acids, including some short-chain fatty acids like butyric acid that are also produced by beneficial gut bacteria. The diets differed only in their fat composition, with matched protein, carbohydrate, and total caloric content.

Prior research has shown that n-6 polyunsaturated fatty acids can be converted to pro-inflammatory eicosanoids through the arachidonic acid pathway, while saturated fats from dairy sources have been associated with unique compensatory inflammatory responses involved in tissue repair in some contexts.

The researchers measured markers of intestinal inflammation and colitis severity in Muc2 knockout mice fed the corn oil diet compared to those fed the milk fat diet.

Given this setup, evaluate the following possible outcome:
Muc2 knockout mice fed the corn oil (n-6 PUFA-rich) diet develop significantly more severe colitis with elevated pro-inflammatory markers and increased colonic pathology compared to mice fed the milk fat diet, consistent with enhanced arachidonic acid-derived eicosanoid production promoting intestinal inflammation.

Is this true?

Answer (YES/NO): NO